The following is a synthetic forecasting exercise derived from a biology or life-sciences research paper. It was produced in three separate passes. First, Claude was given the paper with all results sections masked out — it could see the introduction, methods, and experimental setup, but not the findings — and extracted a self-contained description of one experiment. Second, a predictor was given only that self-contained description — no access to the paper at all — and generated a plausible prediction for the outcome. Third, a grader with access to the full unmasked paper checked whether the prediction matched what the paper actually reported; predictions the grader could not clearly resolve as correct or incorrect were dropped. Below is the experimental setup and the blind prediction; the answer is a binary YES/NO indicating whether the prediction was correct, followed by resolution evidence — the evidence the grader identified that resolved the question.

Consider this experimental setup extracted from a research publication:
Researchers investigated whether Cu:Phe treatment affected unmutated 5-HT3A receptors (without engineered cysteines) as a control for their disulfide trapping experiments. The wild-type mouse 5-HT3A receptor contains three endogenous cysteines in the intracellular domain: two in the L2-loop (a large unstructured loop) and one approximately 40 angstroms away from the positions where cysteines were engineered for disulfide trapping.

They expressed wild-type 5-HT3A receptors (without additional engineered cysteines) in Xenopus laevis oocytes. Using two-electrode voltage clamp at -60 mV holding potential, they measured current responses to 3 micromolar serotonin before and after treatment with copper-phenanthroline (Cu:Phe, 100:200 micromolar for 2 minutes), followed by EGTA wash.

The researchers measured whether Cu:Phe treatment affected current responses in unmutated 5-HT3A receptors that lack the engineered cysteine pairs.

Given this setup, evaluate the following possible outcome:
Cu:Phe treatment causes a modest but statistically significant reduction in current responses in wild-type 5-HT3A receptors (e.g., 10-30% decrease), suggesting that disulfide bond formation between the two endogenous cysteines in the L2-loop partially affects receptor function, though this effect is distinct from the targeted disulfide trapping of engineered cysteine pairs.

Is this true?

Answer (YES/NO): NO